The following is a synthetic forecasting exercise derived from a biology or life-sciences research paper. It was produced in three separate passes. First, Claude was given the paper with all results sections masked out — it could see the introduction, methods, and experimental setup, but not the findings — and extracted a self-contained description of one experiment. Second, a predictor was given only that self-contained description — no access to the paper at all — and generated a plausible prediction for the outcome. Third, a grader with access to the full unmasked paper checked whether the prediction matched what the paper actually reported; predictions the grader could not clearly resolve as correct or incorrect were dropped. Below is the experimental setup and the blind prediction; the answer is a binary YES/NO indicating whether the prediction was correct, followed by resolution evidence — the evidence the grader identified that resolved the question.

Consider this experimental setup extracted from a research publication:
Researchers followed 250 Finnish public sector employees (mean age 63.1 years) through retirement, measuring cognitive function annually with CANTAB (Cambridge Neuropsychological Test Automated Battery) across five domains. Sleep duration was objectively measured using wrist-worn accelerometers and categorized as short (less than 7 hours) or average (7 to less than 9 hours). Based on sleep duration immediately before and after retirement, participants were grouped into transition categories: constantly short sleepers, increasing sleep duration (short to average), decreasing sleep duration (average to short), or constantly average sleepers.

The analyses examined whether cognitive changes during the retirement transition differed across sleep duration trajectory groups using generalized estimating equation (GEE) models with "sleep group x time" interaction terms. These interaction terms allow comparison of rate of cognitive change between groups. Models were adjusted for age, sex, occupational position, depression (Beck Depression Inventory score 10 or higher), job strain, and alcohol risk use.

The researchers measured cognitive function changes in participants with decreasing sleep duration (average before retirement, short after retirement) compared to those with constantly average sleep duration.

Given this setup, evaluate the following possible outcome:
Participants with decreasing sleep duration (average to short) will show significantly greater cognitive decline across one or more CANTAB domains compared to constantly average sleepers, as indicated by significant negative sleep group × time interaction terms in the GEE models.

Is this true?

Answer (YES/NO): NO